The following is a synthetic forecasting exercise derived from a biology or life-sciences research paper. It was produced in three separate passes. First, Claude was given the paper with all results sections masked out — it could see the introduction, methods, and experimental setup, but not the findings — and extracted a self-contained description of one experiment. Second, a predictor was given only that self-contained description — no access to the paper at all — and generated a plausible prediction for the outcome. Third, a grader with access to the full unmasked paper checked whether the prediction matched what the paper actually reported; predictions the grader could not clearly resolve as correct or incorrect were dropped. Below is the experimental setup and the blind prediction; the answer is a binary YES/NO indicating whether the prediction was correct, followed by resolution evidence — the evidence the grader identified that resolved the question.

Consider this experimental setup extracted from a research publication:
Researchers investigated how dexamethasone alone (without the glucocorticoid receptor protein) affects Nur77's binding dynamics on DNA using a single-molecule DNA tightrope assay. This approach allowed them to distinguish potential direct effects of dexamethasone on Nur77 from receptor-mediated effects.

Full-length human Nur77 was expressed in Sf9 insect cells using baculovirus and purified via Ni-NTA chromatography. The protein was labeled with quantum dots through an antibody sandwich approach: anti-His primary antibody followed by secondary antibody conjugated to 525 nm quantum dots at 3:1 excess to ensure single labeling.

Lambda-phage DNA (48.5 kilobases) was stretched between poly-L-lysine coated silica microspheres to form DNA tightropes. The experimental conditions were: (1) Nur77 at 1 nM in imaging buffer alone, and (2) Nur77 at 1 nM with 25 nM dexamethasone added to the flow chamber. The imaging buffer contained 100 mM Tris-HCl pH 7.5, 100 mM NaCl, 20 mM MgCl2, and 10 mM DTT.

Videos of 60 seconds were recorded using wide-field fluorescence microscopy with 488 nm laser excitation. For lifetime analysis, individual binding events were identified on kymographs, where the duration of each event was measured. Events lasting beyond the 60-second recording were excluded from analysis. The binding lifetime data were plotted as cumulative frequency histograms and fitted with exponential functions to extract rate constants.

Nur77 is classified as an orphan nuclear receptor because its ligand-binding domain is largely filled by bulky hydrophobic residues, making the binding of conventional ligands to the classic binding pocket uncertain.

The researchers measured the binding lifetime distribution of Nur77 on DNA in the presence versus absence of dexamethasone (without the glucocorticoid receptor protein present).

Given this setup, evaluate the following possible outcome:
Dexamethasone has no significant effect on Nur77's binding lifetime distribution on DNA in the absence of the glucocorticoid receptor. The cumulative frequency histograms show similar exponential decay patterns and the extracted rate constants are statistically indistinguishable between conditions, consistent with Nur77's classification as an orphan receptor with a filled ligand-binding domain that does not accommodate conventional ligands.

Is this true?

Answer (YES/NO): NO